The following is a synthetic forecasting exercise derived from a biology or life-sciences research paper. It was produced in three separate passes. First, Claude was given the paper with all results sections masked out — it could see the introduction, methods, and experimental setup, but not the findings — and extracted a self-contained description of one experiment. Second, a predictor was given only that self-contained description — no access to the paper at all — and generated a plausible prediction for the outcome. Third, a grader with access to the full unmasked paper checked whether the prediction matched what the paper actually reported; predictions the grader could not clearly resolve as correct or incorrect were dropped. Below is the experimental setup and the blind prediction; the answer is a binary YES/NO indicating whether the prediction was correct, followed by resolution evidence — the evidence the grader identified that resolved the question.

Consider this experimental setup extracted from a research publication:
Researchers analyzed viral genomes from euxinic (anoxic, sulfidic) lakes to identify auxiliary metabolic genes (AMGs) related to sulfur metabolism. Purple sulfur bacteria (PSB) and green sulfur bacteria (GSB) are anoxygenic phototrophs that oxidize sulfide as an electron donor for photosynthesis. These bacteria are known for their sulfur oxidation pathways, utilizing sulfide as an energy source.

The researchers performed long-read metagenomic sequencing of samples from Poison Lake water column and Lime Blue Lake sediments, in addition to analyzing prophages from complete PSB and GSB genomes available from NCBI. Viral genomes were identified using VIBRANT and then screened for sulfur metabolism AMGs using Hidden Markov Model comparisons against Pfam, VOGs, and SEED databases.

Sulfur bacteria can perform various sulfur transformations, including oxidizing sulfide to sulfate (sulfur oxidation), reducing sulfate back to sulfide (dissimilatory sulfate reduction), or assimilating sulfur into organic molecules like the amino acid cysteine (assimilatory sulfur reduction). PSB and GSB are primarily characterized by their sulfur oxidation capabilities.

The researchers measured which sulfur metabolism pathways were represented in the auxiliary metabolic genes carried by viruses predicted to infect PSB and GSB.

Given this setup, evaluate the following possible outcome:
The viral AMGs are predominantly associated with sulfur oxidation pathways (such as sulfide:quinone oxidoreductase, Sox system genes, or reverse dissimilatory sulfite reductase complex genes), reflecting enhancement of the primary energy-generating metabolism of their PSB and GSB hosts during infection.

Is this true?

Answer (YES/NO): NO